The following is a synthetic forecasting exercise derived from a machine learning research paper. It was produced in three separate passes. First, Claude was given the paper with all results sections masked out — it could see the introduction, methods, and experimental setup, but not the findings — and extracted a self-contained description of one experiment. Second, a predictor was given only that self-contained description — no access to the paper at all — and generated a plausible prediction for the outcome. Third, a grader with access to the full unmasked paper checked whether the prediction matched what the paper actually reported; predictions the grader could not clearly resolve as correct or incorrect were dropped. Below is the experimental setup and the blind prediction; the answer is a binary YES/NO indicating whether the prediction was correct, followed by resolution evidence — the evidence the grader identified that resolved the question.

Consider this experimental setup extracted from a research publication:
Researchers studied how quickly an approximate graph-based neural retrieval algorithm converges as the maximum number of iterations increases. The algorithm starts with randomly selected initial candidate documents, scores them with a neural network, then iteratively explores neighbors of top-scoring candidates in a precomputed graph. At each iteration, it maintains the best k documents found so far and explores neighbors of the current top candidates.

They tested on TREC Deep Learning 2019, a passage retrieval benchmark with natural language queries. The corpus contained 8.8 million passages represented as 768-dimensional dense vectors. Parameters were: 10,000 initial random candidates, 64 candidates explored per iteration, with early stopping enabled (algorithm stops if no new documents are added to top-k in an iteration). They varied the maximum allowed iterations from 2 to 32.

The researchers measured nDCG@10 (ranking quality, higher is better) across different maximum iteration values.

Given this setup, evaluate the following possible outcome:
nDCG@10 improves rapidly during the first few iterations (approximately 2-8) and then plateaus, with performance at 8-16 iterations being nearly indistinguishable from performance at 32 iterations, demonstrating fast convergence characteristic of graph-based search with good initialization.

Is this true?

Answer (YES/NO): NO